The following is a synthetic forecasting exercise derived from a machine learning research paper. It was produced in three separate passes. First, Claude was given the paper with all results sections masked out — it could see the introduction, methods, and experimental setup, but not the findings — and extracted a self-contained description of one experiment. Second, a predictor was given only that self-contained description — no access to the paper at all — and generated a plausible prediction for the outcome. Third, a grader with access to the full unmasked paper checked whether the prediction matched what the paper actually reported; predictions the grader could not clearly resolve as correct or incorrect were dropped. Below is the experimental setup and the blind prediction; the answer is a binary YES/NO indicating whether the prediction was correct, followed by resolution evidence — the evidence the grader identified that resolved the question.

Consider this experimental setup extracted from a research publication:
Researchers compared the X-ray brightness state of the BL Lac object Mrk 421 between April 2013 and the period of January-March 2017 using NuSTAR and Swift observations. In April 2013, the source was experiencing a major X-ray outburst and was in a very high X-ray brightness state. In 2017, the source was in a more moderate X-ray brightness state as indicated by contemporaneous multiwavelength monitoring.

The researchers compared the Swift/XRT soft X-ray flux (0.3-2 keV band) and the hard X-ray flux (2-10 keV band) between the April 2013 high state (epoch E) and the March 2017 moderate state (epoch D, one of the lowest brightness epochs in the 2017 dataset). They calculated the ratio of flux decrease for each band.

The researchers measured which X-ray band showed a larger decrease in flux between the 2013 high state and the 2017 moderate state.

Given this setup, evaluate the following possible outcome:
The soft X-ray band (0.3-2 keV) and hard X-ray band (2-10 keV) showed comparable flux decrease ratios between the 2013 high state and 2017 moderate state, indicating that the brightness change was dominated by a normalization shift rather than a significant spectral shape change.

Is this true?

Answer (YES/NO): NO